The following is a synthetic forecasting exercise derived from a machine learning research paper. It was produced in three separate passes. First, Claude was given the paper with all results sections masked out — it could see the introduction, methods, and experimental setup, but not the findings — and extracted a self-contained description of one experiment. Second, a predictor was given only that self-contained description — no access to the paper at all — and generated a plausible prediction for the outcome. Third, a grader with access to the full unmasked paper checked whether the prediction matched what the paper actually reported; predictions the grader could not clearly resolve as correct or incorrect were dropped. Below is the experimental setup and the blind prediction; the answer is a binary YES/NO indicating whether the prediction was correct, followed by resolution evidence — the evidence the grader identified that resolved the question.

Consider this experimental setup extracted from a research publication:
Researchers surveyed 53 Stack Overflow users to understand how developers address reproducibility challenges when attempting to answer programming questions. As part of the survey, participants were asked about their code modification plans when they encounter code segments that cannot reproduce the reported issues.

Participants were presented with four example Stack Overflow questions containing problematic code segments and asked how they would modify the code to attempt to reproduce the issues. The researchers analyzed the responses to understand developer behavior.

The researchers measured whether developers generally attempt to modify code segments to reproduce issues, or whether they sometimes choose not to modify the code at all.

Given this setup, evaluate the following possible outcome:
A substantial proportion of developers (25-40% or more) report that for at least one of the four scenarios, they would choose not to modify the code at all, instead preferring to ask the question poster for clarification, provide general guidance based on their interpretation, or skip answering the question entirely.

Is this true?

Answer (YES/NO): YES